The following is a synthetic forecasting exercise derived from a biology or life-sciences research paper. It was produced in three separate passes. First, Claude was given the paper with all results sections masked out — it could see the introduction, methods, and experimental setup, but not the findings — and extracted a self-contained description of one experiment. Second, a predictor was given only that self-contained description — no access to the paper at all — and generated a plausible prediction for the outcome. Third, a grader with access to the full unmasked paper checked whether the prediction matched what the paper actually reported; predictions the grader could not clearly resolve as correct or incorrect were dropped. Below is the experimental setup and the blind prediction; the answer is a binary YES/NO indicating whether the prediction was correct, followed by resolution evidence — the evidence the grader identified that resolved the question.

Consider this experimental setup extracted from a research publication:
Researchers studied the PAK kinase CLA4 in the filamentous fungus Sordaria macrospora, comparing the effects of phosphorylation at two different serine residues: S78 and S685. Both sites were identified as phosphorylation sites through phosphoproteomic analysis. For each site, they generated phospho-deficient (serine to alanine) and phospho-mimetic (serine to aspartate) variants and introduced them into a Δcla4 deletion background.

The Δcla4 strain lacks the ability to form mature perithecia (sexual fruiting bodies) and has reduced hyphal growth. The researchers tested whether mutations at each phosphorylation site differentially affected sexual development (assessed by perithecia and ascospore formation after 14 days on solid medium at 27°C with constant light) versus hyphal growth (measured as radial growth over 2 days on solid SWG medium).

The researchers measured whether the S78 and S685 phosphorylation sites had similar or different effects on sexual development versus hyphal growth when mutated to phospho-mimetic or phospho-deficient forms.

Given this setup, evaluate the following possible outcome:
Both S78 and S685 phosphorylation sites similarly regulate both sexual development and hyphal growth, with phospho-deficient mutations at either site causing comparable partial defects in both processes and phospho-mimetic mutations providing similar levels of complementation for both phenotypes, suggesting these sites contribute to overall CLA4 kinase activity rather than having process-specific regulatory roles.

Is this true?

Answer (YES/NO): NO